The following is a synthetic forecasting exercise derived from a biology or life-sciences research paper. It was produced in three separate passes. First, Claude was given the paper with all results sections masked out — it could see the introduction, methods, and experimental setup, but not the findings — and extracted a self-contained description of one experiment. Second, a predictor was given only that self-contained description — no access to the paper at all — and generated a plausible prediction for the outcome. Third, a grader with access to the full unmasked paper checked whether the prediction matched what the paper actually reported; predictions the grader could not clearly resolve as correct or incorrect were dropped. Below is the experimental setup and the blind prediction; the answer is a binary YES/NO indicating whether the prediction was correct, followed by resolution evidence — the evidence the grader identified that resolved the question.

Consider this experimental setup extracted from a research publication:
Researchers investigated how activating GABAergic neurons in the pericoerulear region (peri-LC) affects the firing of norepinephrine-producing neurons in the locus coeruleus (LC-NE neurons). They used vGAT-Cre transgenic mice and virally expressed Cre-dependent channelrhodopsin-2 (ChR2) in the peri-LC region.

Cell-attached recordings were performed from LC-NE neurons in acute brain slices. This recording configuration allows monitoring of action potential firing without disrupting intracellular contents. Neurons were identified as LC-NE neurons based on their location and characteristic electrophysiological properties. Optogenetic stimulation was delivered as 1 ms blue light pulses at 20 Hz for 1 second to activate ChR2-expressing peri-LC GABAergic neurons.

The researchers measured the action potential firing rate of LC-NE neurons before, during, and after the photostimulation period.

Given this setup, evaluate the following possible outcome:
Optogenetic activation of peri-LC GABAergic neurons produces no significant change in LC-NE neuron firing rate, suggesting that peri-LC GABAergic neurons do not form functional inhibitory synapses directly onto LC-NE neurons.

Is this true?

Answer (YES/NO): NO